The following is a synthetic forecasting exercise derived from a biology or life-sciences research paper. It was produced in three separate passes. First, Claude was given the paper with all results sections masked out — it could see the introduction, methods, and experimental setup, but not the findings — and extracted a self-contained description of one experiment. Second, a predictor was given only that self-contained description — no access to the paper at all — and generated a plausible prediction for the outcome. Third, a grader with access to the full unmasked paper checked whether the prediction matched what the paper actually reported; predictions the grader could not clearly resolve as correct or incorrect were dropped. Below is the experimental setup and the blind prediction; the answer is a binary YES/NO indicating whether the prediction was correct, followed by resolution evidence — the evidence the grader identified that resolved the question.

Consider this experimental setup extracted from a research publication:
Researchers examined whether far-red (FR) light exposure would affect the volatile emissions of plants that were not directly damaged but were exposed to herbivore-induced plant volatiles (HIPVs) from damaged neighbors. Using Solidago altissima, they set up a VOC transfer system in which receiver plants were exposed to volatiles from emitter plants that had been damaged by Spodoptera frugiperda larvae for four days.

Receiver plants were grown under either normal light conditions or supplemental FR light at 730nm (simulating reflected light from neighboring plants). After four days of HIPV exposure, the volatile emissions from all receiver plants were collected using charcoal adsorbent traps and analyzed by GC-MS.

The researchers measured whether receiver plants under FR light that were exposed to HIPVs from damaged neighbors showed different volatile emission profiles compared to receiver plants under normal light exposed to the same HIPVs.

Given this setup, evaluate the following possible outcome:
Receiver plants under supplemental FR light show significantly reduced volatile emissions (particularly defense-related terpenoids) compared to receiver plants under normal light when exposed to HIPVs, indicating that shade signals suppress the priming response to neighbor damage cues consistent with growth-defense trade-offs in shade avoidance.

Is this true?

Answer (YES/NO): NO